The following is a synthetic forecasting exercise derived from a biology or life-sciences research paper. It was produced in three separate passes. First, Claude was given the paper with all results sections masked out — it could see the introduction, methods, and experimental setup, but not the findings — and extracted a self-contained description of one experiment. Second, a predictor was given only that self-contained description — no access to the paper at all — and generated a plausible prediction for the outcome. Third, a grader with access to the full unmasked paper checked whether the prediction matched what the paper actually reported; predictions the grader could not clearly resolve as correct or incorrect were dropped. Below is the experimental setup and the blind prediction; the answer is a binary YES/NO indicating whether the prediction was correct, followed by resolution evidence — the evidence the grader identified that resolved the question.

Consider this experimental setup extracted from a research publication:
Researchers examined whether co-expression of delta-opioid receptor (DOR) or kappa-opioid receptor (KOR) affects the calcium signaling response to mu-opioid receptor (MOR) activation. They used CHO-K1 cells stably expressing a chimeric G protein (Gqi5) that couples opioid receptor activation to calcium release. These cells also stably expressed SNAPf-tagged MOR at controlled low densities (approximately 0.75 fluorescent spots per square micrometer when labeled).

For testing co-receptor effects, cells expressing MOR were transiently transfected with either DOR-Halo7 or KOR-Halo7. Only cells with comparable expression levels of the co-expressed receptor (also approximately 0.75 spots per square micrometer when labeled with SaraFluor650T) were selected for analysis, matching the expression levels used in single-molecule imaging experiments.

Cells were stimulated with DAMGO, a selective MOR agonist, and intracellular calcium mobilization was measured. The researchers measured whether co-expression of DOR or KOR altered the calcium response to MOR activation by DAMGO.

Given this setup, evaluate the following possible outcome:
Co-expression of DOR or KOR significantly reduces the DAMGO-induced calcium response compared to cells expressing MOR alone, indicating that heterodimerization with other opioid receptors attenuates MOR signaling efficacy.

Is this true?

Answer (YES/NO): NO